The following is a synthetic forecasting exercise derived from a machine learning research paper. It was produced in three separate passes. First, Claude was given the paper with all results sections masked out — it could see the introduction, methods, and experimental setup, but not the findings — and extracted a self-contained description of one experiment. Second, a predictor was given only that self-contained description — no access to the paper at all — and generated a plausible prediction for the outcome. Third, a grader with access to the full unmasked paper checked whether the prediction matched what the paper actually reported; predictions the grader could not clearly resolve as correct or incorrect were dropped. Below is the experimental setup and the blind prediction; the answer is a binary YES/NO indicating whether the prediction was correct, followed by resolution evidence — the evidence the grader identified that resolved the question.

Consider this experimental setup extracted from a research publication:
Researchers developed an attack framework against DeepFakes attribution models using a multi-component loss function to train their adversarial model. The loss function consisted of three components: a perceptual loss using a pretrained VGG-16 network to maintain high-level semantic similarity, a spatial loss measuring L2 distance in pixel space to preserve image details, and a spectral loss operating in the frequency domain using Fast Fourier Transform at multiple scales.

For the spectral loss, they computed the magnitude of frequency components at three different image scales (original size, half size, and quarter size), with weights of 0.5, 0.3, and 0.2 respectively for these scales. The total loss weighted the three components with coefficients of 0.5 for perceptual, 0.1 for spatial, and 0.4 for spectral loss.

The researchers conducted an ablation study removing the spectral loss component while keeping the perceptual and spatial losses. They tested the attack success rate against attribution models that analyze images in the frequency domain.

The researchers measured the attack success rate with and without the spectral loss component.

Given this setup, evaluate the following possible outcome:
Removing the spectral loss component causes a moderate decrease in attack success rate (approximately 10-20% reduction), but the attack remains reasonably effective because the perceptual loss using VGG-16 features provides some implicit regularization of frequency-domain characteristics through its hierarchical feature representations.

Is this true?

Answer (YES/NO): NO